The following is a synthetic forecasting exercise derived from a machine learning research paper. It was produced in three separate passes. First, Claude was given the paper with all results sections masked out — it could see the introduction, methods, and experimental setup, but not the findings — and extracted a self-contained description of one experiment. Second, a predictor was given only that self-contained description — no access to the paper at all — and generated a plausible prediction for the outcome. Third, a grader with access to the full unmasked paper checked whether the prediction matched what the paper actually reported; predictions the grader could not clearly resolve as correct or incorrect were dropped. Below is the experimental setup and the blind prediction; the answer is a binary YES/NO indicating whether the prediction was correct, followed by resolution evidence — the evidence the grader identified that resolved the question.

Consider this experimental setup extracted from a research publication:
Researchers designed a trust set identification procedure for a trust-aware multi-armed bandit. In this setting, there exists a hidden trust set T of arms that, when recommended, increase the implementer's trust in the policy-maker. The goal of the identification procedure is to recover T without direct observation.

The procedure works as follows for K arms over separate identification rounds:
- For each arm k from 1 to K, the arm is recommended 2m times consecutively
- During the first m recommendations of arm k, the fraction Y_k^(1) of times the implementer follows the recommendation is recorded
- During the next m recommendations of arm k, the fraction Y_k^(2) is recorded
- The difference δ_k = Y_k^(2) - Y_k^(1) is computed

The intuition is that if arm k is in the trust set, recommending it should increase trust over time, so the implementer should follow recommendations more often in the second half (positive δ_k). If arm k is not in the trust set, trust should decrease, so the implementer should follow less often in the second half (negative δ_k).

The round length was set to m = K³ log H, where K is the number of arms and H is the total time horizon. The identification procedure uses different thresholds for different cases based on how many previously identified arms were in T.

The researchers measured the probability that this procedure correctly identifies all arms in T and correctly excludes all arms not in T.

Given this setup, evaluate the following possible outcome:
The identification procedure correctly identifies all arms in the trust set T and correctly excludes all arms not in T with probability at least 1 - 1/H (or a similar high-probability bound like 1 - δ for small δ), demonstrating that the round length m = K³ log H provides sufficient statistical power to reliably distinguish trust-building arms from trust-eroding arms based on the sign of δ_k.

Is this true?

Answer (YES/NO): YES